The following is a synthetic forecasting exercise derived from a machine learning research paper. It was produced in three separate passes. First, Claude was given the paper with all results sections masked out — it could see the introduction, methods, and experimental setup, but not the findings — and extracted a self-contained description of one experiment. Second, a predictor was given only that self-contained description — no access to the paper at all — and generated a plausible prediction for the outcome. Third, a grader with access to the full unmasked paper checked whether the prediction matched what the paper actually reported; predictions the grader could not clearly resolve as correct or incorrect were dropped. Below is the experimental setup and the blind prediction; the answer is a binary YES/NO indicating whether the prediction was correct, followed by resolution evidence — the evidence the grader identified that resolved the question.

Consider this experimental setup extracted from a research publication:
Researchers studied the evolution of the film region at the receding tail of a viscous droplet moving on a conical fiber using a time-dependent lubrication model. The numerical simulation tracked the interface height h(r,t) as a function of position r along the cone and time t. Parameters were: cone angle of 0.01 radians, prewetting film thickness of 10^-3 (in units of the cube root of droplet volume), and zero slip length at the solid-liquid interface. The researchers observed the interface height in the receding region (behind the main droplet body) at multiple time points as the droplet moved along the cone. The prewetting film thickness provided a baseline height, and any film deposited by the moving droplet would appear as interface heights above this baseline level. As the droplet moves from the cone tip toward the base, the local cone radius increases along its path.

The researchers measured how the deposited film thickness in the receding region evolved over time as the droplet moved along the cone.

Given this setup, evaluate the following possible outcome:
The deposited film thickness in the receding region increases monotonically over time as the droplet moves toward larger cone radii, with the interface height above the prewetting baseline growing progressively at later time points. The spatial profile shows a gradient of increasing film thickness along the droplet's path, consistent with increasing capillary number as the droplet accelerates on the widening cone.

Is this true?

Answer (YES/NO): NO